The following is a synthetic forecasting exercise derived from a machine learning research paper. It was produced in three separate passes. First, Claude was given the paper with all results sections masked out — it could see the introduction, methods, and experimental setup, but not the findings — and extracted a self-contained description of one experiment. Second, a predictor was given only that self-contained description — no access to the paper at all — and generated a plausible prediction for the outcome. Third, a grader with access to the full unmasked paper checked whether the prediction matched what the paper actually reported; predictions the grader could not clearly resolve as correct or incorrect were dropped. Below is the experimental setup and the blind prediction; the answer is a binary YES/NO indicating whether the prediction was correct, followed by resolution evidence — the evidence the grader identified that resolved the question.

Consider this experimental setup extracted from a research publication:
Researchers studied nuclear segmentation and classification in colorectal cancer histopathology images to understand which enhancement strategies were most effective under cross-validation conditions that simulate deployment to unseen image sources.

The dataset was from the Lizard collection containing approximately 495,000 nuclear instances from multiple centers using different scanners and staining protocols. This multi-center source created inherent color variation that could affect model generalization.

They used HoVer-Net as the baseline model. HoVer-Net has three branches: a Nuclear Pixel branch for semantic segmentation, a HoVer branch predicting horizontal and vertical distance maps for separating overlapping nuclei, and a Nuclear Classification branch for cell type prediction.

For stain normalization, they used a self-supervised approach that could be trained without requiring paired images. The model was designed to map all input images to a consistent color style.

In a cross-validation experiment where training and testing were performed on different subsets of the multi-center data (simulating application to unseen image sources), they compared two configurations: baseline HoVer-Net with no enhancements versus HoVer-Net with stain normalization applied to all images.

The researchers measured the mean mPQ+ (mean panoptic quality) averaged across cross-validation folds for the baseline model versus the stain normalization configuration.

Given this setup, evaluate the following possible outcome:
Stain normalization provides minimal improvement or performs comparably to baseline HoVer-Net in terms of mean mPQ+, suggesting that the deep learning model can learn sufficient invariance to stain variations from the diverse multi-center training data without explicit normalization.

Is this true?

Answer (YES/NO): NO